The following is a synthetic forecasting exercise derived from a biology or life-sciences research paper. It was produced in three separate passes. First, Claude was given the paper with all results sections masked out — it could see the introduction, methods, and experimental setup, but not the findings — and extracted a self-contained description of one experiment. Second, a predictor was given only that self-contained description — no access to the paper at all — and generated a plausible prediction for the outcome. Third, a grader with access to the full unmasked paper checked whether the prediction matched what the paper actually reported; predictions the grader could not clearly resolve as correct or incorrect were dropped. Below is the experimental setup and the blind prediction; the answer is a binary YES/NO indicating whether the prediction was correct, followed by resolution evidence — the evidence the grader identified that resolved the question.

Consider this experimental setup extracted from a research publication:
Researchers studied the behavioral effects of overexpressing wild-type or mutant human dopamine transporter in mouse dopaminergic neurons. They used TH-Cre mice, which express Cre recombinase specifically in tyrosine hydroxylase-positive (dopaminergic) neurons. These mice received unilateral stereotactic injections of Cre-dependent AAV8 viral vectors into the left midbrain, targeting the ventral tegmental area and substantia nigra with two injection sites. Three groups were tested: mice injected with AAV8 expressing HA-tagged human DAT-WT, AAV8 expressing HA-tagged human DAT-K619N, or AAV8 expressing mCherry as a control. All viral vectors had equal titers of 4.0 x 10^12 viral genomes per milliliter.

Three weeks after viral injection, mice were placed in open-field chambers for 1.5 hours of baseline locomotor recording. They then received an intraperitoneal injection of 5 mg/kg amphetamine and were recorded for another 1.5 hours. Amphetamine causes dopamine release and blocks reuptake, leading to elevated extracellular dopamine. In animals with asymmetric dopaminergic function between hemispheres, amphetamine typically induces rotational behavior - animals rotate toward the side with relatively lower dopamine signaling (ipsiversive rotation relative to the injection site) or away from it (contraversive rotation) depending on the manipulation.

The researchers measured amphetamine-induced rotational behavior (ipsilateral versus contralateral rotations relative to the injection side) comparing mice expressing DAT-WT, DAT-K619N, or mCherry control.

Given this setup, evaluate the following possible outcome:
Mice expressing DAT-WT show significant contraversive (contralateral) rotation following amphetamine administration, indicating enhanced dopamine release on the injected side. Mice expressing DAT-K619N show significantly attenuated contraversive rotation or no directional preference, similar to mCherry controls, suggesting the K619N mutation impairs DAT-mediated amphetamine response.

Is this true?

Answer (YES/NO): YES